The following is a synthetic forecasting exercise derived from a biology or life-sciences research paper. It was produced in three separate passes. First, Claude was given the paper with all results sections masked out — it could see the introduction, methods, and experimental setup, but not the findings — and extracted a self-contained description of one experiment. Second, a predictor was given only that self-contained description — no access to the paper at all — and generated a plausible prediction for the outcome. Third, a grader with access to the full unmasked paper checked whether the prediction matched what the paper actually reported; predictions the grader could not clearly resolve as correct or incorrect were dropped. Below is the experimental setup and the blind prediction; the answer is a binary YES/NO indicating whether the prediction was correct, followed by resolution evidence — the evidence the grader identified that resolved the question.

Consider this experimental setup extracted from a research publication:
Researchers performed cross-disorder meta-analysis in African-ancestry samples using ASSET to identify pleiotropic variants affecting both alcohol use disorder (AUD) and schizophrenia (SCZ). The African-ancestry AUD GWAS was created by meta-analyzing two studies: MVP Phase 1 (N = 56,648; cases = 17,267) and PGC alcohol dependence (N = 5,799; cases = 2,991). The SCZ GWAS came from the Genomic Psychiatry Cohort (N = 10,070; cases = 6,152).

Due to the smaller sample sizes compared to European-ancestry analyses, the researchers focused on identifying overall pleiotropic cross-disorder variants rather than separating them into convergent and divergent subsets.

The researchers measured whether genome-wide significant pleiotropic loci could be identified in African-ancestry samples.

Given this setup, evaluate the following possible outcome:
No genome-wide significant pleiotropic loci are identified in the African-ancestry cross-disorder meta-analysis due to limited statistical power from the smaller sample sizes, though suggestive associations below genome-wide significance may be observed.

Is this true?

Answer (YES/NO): NO